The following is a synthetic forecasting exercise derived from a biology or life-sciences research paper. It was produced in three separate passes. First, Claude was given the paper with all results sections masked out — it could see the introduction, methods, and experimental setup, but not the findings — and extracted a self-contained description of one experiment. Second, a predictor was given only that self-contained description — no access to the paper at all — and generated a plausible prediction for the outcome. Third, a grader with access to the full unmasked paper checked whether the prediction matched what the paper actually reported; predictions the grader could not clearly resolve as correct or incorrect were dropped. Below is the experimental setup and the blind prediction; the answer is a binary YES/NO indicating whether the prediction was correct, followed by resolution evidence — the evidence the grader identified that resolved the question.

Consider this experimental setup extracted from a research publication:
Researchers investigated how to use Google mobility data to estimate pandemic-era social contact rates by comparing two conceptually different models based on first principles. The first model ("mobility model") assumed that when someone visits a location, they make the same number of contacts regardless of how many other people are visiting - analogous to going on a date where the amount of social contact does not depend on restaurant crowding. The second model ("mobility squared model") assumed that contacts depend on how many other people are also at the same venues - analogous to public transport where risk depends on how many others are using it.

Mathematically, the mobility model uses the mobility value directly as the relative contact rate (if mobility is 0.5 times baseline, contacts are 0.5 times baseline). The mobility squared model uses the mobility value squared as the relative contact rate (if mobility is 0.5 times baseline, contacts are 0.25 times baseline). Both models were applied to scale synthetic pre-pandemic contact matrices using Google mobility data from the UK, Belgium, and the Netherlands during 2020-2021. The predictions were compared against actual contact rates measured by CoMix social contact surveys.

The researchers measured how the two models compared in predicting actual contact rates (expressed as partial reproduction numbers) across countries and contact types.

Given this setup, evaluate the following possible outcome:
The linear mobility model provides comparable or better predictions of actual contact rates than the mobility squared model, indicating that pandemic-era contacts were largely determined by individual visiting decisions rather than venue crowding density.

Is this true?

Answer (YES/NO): NO